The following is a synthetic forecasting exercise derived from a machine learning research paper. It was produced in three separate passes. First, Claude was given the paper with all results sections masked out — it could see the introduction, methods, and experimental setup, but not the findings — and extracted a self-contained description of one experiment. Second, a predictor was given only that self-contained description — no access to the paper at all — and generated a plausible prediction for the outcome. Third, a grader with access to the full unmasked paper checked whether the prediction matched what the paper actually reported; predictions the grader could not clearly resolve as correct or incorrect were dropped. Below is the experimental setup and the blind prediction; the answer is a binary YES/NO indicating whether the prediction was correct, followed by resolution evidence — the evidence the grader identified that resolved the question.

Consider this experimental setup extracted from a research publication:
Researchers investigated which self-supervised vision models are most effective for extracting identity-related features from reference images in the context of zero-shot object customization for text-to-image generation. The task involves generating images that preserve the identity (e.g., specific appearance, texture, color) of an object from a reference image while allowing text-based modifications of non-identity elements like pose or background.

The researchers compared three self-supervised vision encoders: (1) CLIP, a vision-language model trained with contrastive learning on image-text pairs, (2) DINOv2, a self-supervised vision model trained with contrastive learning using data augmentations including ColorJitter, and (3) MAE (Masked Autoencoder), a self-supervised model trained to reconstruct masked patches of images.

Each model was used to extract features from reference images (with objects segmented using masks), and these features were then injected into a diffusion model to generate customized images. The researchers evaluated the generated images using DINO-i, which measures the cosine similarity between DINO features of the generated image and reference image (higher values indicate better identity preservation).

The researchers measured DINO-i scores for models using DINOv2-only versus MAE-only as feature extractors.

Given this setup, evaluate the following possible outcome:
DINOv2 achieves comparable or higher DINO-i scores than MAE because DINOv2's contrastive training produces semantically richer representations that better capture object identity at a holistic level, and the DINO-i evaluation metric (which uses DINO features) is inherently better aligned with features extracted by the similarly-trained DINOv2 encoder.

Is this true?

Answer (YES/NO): YES